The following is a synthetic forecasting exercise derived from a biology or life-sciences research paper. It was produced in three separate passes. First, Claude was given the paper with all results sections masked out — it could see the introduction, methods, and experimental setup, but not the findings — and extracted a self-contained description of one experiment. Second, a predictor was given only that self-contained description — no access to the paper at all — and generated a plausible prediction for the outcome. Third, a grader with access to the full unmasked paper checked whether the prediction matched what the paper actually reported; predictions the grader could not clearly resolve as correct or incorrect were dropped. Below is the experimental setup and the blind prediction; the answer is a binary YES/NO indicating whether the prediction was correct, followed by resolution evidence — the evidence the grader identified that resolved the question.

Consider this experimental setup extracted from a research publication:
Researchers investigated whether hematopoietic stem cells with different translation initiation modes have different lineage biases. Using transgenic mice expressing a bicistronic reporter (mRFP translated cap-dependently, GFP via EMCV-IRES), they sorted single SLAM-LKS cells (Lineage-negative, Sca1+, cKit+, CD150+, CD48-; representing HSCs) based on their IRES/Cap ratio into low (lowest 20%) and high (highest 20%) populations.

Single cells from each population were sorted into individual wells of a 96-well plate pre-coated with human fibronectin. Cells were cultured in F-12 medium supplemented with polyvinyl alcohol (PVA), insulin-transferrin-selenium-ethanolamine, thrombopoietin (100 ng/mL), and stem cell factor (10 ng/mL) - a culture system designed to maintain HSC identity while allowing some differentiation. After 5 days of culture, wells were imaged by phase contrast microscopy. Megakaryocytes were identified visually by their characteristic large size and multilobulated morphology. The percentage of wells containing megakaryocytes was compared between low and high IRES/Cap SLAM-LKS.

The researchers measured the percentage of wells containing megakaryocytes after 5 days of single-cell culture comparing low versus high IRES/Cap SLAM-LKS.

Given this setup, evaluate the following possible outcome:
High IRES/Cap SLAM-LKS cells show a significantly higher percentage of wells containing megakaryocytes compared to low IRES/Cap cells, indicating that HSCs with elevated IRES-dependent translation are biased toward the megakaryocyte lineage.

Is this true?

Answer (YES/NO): YES